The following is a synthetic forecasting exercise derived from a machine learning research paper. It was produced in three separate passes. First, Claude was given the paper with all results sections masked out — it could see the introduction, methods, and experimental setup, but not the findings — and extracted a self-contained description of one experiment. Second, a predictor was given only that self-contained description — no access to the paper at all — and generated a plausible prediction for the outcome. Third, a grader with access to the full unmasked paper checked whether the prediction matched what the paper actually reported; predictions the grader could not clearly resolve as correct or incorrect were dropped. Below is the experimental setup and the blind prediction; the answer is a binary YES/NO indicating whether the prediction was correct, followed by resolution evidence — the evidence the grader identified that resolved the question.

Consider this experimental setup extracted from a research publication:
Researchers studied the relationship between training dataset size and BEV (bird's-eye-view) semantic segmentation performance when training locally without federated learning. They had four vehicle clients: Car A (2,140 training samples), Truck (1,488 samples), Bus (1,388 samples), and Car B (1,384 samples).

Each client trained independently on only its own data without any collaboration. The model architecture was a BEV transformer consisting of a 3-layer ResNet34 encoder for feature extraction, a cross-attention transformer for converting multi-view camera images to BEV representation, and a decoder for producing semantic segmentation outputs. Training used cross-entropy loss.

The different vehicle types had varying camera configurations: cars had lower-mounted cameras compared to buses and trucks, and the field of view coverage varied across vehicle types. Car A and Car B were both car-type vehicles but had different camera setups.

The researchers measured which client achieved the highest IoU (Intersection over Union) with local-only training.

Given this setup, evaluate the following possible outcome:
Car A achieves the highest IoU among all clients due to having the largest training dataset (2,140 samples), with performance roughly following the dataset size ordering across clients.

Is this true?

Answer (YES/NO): NO